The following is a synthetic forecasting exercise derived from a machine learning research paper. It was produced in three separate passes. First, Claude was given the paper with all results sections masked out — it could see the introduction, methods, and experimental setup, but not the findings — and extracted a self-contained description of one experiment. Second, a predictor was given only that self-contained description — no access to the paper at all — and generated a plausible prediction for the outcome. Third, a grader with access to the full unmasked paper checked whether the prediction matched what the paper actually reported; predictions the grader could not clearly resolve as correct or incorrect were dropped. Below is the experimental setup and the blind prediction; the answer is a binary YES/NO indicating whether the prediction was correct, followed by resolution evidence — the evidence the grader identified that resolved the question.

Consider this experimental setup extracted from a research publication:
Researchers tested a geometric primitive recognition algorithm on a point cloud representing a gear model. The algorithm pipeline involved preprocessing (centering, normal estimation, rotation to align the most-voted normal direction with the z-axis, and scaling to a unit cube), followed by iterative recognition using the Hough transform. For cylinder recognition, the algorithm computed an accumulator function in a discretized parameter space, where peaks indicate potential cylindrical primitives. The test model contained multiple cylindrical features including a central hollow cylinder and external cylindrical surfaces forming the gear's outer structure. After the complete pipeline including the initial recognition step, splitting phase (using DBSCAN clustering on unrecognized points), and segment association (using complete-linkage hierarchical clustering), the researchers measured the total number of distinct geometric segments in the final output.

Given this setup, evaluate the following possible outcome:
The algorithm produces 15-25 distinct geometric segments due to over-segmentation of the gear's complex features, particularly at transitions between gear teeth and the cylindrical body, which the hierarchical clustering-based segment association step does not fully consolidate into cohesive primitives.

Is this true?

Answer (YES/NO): YES